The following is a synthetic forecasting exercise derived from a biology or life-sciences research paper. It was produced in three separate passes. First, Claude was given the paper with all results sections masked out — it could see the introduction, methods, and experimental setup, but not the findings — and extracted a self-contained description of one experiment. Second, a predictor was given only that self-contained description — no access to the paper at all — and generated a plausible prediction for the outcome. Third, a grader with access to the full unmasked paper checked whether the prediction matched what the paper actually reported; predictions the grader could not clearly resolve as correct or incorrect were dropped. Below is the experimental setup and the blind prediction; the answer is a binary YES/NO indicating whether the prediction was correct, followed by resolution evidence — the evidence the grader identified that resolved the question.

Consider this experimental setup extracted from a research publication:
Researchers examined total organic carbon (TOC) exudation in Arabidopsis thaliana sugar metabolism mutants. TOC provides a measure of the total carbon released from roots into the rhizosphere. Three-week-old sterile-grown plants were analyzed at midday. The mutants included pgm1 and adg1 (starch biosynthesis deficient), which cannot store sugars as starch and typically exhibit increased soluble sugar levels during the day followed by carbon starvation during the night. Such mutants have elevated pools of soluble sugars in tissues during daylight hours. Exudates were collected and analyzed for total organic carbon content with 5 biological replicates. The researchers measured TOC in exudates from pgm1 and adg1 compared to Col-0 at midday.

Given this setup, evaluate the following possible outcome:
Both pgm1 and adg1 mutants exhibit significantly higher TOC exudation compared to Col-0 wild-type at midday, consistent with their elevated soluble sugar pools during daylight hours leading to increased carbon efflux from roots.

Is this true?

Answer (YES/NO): NO